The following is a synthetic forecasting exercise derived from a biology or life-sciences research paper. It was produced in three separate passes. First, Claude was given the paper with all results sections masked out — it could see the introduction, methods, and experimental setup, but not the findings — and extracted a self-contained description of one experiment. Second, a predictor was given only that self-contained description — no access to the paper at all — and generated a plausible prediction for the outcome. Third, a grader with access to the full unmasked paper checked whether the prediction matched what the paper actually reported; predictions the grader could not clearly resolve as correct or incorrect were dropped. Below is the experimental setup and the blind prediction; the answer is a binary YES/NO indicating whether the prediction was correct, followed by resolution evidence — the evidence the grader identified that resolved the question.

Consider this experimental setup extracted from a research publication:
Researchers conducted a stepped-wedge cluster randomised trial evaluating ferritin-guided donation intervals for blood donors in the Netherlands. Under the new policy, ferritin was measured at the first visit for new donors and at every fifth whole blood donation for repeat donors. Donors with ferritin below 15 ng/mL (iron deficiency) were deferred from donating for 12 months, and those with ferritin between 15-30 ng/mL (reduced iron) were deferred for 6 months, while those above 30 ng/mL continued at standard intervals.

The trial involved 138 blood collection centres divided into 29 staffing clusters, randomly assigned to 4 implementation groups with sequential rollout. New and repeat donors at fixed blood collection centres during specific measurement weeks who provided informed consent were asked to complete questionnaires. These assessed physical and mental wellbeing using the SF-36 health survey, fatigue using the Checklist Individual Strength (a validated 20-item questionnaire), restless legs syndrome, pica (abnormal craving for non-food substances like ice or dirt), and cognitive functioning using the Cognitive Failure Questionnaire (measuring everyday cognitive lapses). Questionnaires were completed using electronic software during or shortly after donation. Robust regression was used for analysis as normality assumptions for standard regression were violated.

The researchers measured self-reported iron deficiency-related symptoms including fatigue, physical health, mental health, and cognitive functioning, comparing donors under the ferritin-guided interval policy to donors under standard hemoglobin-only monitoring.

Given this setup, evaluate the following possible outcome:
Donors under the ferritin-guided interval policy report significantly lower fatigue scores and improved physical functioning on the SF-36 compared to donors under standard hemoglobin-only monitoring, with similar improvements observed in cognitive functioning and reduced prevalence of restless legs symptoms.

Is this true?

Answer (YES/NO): NO